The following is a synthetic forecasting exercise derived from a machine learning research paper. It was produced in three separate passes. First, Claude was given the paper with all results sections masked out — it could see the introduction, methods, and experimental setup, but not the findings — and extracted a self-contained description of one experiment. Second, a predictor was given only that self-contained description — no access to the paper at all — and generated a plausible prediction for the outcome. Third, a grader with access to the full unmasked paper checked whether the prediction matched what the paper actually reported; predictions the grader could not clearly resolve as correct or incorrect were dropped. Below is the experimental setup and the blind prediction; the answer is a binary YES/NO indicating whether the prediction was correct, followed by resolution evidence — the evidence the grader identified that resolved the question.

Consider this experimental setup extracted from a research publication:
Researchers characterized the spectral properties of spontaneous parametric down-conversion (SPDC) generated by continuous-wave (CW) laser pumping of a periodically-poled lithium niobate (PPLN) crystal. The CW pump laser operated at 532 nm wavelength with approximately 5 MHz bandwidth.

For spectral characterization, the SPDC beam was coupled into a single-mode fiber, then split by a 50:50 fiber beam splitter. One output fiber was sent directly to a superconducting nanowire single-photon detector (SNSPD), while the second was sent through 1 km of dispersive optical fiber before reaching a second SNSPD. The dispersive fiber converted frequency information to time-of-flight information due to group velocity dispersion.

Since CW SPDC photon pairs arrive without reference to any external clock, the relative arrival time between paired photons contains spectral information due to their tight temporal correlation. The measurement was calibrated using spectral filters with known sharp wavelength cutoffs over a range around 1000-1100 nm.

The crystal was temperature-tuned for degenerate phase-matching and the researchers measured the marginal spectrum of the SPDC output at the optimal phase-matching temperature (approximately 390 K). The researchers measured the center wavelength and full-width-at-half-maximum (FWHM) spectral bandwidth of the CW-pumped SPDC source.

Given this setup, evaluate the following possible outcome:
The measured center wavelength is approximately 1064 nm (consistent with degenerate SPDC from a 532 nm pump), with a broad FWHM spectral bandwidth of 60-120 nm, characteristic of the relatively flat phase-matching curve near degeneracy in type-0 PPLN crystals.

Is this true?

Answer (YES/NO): NO